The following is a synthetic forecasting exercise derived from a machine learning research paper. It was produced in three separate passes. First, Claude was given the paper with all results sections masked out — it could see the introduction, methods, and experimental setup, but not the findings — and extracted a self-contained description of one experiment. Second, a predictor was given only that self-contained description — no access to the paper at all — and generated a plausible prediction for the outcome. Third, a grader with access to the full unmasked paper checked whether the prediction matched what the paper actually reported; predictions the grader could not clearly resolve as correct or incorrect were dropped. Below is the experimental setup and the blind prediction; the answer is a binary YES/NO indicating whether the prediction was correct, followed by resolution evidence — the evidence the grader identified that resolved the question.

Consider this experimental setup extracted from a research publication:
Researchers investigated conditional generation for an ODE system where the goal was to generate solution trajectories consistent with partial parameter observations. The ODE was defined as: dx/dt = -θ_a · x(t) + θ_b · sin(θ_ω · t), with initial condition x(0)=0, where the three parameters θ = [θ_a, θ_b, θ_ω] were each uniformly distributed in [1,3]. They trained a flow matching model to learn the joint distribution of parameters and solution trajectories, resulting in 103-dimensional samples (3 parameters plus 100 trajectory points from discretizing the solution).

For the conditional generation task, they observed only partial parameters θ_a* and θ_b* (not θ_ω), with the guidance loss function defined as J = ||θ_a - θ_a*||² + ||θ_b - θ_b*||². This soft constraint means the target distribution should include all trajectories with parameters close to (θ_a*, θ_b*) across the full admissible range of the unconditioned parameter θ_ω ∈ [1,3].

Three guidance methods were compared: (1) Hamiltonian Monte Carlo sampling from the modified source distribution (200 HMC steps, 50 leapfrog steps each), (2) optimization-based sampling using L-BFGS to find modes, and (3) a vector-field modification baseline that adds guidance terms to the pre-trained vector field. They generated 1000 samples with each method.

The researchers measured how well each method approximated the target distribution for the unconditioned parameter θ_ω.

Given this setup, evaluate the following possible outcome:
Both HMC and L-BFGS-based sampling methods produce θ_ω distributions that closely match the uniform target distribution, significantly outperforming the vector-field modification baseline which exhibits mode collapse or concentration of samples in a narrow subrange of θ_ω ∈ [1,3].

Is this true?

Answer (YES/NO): NO